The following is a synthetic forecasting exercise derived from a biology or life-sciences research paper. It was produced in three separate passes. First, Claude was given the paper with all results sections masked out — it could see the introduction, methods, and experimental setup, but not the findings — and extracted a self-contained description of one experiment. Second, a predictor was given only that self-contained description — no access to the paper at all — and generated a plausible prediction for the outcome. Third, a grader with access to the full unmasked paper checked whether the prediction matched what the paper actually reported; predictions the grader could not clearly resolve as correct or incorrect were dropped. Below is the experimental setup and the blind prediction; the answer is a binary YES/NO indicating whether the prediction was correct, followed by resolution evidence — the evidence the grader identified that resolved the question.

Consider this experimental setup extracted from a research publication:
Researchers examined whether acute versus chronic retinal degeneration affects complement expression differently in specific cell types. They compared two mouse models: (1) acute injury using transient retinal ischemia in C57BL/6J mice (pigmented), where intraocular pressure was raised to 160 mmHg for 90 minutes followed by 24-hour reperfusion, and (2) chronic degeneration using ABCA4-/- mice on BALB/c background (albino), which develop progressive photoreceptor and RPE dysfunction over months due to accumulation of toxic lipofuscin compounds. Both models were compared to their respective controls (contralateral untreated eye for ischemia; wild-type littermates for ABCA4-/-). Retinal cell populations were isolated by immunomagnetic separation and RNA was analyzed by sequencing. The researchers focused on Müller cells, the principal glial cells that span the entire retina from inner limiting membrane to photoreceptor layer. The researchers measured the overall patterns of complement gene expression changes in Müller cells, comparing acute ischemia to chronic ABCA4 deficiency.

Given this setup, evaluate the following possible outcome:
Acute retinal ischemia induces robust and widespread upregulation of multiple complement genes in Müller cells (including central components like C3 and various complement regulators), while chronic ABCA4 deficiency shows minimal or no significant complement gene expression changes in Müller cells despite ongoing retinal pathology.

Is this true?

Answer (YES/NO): YES